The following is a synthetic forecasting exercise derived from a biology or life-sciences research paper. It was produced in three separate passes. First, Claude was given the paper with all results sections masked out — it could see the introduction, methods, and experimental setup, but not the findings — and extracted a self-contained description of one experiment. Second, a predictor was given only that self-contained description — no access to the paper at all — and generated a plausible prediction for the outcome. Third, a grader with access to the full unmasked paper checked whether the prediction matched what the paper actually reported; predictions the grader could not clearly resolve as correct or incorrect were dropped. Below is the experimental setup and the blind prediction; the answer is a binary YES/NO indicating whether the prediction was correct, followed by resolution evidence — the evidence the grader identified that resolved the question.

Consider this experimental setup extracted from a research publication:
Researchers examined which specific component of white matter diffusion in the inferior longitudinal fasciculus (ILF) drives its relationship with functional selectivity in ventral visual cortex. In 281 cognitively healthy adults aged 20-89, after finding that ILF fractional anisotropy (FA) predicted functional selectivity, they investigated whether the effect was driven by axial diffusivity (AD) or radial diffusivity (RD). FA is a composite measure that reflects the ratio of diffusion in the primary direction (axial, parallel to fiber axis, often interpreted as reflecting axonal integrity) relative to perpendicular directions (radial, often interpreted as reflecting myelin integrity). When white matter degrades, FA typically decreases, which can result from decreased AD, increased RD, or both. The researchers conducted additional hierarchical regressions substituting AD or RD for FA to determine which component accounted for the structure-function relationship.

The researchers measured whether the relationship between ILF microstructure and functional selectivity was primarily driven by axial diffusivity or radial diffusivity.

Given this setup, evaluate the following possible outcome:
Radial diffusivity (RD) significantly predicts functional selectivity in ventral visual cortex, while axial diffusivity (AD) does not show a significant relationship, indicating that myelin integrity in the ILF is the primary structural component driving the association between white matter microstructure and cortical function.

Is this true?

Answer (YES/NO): YES